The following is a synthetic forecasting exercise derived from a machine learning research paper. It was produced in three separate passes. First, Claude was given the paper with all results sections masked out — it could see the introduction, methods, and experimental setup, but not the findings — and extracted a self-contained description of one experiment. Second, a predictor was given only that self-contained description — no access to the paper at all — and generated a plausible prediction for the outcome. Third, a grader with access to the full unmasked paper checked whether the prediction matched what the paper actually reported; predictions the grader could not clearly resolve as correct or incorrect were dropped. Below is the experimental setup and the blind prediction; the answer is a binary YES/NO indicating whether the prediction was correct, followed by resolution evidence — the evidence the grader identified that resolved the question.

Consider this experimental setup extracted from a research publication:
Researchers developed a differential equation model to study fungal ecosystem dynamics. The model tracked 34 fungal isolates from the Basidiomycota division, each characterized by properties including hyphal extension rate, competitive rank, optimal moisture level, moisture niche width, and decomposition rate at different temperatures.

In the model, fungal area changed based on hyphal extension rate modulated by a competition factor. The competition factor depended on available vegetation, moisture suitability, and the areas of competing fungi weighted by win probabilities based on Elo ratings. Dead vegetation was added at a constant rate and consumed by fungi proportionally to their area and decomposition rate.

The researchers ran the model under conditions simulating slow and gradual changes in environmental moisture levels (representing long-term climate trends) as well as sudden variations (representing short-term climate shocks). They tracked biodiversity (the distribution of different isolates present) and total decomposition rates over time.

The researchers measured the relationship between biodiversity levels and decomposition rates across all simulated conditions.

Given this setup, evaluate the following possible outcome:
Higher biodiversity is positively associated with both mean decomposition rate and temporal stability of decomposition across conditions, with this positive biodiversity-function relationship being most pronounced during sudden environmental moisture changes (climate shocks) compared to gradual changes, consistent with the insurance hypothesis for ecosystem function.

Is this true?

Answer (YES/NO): NO